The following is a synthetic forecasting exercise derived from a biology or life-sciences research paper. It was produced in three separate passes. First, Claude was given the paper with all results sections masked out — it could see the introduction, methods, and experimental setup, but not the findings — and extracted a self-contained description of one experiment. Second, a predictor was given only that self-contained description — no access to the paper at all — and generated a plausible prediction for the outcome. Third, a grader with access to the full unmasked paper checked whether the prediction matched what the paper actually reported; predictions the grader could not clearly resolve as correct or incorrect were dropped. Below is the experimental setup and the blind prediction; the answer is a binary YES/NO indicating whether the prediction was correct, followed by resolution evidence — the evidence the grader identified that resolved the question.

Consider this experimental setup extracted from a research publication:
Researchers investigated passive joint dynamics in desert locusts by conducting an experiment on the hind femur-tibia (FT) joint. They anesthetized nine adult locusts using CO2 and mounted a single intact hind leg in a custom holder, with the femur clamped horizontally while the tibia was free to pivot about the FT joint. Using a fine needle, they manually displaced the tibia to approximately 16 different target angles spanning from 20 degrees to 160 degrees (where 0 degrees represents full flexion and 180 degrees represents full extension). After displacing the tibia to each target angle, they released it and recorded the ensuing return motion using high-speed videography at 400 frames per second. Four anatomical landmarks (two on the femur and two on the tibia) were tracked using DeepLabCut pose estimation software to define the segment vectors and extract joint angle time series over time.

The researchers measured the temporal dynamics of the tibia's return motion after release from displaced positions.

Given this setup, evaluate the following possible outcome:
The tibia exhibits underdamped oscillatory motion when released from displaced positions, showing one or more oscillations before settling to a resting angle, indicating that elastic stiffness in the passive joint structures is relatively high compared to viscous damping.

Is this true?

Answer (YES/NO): NO